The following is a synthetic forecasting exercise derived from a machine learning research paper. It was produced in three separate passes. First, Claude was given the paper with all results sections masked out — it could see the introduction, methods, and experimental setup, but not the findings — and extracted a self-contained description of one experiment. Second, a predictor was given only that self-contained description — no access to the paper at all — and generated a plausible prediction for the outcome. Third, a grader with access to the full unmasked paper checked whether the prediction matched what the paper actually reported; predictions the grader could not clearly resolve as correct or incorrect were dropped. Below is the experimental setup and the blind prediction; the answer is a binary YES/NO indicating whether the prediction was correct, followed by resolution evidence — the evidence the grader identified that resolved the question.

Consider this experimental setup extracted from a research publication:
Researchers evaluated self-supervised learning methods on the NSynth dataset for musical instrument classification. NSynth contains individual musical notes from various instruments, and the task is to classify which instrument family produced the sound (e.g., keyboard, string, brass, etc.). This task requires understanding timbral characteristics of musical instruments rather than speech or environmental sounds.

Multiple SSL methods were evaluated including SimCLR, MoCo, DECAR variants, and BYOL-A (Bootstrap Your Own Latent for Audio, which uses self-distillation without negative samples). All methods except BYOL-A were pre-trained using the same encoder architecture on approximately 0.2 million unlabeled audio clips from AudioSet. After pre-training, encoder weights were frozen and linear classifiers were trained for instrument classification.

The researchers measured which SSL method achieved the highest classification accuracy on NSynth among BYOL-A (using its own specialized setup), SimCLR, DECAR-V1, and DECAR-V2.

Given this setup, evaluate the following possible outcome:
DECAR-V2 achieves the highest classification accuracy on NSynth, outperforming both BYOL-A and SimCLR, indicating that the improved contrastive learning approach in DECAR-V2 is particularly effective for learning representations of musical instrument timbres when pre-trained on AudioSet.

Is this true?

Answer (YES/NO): NO